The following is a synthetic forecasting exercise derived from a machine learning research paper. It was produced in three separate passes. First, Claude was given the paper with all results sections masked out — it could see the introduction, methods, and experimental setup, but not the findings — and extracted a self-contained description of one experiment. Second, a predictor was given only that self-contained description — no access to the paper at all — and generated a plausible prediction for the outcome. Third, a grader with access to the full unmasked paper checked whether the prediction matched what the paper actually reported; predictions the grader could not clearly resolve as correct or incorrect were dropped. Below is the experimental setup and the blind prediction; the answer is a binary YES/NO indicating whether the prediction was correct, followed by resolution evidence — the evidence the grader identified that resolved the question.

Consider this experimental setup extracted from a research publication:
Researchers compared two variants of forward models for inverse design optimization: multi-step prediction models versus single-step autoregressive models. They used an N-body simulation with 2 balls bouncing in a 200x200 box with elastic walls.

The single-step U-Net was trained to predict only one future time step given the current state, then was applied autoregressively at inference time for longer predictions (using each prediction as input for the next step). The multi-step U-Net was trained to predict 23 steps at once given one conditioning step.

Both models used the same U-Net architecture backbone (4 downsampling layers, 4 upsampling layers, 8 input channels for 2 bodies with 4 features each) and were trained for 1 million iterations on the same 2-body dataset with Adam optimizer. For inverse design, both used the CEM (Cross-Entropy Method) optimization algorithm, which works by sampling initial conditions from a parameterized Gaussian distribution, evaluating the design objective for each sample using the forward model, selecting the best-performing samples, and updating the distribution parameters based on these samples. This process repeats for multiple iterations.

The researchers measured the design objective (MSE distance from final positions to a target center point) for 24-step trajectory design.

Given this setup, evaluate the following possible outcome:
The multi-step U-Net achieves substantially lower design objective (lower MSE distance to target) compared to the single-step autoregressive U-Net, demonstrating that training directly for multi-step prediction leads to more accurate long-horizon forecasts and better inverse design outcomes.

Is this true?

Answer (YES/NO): YES